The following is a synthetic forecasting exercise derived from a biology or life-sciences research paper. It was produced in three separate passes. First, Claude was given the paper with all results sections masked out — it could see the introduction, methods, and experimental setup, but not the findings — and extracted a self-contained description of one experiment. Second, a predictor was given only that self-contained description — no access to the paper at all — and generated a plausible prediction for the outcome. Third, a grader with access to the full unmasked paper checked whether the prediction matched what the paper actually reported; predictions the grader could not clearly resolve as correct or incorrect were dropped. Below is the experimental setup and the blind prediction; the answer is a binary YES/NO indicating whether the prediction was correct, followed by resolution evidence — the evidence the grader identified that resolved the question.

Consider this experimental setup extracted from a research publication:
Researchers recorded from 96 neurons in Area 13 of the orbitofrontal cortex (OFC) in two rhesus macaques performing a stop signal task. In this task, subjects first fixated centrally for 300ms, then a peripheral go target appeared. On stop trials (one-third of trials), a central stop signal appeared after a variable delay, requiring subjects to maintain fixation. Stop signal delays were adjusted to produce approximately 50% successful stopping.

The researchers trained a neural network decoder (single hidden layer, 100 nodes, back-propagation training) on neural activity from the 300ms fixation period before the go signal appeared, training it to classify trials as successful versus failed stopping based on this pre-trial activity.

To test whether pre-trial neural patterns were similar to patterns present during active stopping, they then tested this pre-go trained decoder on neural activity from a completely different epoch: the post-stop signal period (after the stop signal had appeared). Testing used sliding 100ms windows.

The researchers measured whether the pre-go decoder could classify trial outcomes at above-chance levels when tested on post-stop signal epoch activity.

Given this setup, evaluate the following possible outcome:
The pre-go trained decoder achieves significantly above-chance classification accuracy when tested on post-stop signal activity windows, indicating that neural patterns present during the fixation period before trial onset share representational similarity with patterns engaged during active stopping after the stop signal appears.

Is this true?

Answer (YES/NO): NO